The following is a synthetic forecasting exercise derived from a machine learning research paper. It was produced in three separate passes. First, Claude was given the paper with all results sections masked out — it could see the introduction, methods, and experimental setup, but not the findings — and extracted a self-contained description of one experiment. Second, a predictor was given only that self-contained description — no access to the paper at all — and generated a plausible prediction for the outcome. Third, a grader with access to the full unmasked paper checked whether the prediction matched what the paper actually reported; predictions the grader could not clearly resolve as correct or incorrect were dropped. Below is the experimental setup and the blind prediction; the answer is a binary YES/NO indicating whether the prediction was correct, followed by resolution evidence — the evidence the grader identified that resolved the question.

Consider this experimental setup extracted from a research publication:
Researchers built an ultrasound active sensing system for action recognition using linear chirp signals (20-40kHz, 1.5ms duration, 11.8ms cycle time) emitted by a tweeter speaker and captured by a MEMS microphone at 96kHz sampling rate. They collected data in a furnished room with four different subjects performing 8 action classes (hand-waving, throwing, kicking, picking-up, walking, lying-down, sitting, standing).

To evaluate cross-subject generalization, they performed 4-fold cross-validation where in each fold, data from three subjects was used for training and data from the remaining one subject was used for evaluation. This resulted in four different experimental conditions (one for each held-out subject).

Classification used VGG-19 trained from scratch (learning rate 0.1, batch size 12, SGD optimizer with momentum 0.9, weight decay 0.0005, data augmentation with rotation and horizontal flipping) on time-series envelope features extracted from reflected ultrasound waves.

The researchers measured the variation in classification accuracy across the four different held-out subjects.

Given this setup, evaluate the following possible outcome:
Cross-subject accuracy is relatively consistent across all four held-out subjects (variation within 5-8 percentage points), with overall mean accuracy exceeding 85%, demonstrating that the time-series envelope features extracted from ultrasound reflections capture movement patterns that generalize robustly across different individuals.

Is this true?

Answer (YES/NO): NO